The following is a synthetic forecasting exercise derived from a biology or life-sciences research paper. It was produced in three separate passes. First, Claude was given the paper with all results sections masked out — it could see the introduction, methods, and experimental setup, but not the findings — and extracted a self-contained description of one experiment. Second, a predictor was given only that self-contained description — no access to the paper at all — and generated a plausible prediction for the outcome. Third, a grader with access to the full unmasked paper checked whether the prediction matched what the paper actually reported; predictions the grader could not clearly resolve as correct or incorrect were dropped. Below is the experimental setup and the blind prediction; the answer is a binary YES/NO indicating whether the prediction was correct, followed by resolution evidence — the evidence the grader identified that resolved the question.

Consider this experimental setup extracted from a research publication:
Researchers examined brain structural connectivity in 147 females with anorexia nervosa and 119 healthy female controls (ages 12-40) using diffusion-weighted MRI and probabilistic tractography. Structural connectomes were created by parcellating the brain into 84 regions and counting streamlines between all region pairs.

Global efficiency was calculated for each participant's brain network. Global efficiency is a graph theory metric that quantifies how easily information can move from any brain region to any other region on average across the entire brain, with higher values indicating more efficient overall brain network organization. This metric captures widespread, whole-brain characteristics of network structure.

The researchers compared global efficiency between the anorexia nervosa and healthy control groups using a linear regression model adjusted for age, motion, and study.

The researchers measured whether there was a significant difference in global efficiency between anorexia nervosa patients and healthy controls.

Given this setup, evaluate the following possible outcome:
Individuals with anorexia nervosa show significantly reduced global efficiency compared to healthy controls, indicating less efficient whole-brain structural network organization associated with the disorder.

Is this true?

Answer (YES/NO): NO